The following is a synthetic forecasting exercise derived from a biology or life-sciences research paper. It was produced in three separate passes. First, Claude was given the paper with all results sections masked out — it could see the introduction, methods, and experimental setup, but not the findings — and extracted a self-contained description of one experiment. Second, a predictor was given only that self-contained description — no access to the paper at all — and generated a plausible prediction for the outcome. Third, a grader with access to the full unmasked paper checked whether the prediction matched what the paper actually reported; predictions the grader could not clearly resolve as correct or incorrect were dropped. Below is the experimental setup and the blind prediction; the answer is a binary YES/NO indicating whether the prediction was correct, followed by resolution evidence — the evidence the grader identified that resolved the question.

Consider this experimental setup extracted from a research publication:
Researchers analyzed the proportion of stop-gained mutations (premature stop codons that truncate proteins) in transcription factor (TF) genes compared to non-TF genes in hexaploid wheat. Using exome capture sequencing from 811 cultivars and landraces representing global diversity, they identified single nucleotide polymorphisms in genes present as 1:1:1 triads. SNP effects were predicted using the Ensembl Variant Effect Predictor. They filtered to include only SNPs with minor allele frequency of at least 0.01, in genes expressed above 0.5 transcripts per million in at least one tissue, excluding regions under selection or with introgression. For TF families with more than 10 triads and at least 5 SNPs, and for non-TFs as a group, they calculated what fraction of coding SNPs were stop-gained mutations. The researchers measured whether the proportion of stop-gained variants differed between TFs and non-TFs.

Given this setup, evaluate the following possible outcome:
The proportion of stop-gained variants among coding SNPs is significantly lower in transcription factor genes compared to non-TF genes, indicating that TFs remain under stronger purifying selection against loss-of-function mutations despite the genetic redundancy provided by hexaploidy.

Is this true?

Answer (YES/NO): NO